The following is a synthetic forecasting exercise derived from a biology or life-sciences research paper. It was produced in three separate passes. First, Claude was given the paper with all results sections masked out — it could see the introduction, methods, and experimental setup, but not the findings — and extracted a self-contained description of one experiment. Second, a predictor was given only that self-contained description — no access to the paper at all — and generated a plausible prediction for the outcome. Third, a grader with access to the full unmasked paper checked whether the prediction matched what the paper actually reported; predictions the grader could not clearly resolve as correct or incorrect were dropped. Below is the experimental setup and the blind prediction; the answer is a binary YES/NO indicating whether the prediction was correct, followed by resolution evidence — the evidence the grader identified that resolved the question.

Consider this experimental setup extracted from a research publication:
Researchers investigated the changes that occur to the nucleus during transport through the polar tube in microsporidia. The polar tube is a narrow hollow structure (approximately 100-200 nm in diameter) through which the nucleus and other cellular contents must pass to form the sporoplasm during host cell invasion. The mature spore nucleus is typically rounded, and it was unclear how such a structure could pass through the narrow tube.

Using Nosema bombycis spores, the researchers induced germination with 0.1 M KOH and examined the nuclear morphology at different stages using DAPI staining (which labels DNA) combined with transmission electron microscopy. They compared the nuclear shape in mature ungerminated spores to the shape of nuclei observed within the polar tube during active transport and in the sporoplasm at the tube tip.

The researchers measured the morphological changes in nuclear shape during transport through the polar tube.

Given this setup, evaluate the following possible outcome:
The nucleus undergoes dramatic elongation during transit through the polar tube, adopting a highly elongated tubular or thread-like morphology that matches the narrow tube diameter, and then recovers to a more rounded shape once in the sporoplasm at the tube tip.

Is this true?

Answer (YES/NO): YES